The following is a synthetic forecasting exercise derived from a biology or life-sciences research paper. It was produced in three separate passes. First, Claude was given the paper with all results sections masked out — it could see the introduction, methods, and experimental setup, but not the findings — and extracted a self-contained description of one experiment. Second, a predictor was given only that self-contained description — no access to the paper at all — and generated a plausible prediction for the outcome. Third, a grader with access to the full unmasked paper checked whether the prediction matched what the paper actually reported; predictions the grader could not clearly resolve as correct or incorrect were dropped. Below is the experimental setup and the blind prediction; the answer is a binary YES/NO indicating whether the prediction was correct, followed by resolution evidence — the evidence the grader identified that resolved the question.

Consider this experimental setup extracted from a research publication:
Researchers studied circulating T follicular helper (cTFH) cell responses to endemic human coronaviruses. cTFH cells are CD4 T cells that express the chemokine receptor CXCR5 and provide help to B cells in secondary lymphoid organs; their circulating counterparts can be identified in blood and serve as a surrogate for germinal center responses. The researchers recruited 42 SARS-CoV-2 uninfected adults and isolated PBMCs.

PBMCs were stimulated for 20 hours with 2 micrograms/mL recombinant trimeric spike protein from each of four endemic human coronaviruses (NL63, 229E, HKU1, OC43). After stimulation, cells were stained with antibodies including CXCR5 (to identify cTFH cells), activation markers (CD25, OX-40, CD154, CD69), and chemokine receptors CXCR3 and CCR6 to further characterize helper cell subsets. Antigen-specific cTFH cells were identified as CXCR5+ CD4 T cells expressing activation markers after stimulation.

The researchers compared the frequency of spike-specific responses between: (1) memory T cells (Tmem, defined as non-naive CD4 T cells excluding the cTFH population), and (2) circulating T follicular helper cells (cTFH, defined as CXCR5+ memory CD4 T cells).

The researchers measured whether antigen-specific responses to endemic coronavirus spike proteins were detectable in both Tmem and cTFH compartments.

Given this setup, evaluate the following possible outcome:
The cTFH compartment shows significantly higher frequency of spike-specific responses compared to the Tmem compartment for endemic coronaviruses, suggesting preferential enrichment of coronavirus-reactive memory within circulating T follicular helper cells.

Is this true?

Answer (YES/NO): YES